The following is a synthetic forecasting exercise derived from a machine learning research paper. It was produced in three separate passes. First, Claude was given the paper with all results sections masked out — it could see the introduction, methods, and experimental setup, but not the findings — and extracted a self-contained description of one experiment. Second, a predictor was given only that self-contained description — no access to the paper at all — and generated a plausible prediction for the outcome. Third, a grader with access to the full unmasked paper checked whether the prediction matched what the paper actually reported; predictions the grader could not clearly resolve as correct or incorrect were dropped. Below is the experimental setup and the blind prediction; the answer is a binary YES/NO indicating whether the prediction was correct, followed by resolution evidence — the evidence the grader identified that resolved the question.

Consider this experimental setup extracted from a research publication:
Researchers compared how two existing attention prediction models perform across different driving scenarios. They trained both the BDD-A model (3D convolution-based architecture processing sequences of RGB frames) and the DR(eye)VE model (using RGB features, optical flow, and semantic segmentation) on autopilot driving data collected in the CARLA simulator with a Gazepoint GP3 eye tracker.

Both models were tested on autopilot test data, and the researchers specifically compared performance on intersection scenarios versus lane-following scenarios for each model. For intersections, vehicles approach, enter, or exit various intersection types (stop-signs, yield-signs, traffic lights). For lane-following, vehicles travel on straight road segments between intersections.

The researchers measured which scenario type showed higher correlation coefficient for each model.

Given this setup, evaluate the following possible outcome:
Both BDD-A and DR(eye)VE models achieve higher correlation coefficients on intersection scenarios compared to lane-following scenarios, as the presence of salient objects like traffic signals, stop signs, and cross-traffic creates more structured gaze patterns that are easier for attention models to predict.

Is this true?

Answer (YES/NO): NO